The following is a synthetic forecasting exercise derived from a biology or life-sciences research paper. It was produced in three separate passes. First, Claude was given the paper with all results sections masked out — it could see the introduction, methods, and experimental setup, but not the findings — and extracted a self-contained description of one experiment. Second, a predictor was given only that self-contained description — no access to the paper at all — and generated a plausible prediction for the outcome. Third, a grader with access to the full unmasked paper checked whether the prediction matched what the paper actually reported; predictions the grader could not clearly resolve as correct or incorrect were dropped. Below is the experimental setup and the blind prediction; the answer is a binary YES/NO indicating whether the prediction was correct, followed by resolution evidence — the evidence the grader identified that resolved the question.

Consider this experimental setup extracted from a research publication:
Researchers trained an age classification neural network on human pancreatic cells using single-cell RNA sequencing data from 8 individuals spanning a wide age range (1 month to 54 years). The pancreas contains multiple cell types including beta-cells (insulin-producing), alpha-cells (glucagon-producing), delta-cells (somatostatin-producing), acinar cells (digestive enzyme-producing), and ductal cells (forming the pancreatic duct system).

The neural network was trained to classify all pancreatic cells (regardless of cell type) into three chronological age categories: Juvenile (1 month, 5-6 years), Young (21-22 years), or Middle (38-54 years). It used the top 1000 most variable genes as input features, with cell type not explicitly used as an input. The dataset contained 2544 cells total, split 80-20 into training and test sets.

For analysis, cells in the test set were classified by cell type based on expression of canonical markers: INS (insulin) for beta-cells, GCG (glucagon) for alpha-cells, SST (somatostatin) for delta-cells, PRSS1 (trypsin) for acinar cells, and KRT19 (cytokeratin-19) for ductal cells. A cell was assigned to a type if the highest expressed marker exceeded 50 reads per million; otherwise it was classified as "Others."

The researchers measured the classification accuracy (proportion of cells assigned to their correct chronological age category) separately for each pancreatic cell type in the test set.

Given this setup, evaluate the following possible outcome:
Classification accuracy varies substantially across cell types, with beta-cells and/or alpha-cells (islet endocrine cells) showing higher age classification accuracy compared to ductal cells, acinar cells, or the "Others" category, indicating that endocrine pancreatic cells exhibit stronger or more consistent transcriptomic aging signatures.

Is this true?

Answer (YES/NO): NO